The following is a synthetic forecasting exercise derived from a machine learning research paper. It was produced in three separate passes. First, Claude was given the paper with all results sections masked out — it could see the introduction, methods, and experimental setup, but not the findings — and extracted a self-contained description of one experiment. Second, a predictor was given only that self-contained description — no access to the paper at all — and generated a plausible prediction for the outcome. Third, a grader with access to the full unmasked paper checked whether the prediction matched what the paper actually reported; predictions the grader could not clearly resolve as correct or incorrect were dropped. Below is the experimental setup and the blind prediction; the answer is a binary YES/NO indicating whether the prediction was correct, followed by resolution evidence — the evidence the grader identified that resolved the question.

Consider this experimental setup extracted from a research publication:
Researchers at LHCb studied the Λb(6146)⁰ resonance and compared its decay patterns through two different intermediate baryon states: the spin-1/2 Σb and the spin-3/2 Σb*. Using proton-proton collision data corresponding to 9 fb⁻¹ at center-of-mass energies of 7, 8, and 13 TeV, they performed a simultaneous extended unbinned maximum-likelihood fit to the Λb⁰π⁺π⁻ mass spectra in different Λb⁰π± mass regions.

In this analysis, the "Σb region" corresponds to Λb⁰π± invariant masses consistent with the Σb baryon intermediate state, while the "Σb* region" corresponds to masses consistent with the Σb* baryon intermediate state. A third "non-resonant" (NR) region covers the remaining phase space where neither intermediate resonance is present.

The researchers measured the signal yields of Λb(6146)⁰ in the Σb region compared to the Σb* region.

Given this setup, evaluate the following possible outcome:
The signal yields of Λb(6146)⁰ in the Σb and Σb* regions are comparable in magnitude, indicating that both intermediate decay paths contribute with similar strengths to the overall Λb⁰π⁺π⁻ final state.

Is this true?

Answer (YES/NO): NO